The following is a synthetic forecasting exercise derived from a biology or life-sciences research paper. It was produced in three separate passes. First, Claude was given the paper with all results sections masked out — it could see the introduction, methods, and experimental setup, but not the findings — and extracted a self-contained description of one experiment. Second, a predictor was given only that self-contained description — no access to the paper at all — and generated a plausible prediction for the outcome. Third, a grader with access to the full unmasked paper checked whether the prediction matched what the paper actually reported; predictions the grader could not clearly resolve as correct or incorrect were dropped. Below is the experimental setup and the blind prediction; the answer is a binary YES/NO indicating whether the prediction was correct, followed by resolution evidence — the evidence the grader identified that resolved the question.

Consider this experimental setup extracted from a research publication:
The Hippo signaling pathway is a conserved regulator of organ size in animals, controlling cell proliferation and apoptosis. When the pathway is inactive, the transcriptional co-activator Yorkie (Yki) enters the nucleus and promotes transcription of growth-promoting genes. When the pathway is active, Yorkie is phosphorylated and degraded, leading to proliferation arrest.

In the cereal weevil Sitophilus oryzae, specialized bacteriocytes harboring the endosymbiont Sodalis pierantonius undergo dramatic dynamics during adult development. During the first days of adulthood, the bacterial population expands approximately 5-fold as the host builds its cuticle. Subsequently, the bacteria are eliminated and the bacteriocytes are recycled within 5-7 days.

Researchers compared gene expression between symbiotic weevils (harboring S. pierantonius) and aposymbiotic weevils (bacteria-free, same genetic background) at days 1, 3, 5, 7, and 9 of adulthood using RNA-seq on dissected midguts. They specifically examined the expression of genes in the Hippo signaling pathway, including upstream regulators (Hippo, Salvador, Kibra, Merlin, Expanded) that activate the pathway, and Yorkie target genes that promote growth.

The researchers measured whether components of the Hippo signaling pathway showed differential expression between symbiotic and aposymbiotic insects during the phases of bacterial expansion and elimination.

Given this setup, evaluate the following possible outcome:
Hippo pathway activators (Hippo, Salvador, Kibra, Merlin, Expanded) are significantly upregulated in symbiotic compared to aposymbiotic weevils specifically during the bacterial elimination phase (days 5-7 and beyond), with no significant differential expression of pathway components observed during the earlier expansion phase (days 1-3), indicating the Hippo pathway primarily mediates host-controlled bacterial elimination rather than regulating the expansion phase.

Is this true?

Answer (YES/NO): NO